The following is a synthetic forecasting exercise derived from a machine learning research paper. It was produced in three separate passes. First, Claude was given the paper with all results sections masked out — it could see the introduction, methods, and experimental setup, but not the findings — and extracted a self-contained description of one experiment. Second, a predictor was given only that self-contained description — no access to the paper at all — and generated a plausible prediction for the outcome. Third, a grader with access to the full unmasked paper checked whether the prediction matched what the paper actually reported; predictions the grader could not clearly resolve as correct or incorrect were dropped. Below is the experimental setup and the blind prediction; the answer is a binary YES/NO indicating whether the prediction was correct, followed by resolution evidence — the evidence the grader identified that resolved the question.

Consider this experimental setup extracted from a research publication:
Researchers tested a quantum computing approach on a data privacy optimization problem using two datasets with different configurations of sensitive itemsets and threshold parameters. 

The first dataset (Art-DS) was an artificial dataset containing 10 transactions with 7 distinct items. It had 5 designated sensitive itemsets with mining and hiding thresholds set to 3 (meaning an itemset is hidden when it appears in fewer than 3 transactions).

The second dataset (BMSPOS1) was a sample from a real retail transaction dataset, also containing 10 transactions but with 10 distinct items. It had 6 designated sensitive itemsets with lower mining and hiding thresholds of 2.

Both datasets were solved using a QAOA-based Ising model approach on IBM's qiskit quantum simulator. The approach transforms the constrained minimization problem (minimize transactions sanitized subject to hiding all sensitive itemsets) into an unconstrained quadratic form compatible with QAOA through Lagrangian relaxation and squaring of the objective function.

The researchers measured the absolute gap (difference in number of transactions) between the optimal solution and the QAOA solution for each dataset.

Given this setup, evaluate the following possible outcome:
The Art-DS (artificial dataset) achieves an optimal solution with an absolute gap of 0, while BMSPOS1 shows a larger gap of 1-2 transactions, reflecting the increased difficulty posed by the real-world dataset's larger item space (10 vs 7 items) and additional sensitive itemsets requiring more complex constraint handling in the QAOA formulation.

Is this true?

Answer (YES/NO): NO